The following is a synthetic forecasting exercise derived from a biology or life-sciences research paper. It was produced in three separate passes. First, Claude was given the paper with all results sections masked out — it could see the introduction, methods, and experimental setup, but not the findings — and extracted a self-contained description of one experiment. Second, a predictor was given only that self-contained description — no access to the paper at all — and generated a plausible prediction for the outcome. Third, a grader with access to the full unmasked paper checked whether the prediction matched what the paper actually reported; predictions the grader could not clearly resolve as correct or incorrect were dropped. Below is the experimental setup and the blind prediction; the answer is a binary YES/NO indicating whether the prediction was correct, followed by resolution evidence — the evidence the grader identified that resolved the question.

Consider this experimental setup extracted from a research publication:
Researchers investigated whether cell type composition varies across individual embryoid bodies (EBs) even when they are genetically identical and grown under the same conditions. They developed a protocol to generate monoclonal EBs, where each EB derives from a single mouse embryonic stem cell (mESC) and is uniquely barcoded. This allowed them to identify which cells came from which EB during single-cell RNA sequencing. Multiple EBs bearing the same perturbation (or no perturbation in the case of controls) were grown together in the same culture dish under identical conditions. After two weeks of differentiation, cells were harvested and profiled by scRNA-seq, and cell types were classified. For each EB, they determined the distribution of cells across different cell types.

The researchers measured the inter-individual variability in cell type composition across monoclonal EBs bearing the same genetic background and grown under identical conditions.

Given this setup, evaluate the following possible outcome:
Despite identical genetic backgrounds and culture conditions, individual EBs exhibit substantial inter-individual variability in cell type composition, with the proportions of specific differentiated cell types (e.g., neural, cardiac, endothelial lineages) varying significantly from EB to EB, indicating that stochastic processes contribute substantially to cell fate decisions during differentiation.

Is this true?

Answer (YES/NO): YES